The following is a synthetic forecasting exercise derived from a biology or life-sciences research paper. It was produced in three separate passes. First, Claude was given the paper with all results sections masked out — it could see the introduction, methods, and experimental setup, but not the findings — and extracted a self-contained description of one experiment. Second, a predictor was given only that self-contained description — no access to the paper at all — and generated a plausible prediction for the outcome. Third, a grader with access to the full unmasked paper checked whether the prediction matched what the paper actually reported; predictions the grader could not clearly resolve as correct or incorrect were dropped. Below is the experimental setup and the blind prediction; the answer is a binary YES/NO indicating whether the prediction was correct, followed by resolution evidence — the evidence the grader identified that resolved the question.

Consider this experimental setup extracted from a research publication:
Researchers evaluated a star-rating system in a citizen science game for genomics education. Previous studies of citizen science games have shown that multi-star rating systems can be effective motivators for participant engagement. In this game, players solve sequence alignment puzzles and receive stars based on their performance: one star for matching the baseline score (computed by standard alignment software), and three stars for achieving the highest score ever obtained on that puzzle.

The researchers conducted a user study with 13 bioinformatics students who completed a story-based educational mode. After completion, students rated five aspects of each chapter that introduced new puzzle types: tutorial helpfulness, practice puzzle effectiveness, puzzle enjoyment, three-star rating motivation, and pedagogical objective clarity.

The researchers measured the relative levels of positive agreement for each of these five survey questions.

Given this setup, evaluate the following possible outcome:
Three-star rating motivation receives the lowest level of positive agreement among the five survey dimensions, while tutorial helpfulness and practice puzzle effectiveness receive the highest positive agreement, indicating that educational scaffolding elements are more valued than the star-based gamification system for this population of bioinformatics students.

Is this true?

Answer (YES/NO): NO